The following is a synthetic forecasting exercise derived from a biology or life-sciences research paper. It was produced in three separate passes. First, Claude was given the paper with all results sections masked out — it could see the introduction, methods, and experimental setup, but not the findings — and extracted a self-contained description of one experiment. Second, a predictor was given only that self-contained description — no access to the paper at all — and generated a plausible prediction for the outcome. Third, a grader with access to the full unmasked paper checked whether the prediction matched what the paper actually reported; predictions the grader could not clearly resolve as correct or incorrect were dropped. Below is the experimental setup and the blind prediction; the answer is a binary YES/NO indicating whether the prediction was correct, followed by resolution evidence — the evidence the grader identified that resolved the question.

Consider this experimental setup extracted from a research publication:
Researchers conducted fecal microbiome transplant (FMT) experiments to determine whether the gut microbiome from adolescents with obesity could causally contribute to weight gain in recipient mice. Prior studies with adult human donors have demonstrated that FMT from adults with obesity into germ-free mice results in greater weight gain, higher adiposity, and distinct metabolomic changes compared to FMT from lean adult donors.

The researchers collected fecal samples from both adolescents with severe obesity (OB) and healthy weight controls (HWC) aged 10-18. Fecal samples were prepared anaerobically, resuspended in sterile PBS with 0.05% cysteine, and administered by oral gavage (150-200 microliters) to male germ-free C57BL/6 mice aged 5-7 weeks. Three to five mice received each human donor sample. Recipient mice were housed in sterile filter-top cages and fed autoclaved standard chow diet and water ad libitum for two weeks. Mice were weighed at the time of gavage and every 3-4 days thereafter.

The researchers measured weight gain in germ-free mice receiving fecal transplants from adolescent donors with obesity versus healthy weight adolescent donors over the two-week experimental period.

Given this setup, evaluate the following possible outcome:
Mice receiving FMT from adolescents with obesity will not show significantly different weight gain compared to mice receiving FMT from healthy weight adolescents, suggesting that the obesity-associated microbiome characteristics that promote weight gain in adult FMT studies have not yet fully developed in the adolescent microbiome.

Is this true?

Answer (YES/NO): YES